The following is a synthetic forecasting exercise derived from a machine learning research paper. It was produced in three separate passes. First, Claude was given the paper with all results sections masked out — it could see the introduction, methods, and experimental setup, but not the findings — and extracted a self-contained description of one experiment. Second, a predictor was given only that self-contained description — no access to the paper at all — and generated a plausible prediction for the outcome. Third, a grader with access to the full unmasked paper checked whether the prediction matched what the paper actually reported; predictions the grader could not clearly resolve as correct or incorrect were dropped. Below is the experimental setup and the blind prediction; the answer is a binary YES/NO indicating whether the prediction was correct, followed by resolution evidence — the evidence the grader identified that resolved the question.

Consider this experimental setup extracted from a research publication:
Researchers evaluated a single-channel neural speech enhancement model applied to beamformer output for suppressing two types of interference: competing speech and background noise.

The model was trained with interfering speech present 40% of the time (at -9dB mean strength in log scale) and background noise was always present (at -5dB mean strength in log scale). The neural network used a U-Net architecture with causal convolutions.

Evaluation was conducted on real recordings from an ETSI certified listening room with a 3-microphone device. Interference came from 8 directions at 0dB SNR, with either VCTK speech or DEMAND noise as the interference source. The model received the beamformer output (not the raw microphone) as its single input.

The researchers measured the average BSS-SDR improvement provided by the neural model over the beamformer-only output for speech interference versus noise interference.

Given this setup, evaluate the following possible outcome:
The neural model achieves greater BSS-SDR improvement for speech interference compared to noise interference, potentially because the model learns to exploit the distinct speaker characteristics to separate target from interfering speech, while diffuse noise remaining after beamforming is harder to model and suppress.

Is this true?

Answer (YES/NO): NO